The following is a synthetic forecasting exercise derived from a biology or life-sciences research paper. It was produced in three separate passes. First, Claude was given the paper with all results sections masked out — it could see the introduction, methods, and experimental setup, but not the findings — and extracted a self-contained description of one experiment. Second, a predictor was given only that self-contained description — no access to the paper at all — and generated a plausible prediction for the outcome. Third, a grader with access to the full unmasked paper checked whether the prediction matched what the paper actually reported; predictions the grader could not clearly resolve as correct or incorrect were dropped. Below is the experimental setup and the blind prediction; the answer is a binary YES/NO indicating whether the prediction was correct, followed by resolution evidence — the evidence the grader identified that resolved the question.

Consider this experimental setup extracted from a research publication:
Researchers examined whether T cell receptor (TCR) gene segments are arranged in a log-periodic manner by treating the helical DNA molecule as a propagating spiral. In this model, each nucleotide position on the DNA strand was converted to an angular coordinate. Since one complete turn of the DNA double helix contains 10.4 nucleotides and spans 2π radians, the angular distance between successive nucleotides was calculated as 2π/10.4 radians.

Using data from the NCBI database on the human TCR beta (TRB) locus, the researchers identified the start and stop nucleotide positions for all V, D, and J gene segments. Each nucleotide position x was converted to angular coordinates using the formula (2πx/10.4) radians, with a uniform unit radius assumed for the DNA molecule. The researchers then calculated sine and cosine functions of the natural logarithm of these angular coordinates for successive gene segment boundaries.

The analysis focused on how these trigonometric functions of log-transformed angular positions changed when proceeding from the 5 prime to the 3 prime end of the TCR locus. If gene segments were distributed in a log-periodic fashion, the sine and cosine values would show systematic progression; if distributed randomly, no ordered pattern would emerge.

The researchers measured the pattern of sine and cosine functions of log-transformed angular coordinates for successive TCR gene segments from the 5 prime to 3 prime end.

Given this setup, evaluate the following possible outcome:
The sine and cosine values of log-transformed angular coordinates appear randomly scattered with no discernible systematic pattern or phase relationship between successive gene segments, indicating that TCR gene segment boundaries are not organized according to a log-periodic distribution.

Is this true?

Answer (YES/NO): NO